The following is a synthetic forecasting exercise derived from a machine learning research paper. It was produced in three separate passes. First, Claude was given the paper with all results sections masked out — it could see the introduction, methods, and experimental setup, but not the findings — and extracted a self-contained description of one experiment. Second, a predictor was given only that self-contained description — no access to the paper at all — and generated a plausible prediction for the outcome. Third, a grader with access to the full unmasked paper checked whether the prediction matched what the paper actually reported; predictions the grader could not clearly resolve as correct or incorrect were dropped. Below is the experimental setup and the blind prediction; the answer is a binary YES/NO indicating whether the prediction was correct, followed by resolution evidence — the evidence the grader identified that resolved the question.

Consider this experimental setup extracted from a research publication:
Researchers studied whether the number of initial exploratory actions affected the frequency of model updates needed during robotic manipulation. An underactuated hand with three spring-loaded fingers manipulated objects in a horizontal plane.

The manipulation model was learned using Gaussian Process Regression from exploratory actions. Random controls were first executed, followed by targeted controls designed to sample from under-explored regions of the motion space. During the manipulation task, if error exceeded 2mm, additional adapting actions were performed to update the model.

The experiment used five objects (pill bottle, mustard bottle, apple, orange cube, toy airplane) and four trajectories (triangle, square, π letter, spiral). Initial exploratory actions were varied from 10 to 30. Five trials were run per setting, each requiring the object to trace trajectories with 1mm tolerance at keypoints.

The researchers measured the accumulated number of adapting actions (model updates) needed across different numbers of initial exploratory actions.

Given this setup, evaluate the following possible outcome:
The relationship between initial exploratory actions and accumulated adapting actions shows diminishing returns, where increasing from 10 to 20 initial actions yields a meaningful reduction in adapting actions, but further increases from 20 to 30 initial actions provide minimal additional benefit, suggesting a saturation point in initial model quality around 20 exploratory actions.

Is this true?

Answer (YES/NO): YES